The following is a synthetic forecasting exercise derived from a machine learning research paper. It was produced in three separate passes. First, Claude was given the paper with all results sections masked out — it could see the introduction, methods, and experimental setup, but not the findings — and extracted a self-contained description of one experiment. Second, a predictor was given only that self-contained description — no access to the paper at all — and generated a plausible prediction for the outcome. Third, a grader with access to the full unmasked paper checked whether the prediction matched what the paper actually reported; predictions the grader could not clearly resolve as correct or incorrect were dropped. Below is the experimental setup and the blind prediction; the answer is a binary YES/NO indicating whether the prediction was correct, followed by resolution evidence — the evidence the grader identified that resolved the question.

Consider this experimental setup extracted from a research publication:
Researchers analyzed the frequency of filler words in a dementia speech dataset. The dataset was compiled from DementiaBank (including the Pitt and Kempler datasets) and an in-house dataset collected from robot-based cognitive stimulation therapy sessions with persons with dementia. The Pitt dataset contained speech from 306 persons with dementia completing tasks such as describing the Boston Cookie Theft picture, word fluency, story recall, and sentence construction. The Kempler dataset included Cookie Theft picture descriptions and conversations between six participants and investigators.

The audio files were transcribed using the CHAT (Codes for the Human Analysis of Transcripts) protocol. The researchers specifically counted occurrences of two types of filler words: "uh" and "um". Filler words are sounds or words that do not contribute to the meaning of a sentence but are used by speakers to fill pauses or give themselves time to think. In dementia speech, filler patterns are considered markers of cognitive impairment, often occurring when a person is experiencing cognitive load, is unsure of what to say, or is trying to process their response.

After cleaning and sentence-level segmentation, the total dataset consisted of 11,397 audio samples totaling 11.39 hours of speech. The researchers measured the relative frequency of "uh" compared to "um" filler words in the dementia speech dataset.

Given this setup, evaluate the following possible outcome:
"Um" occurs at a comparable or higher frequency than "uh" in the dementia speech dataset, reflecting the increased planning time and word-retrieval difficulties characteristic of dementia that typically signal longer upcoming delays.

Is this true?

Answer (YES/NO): NO